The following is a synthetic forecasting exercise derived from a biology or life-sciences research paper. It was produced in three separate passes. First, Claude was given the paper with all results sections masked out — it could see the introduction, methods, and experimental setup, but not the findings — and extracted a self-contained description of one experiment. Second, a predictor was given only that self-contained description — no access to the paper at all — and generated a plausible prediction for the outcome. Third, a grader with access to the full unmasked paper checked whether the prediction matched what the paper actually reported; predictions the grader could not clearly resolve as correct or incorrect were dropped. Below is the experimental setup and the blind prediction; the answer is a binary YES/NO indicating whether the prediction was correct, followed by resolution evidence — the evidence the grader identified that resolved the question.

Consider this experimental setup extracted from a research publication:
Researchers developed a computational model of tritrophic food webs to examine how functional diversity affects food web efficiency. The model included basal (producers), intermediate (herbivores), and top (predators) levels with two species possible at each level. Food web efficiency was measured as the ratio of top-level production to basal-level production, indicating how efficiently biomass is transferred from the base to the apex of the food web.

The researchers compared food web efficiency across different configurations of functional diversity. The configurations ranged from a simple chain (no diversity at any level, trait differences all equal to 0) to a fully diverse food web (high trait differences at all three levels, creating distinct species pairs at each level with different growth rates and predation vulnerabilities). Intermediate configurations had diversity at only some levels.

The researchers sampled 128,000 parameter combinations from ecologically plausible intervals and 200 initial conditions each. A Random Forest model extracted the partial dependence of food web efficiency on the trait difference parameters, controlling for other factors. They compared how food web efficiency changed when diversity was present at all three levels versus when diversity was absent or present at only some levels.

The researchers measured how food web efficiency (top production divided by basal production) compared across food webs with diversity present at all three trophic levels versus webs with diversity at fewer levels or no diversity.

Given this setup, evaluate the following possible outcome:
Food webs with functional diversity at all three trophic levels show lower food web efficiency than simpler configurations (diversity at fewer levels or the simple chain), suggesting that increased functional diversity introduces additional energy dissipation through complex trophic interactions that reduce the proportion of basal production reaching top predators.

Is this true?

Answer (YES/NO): NO